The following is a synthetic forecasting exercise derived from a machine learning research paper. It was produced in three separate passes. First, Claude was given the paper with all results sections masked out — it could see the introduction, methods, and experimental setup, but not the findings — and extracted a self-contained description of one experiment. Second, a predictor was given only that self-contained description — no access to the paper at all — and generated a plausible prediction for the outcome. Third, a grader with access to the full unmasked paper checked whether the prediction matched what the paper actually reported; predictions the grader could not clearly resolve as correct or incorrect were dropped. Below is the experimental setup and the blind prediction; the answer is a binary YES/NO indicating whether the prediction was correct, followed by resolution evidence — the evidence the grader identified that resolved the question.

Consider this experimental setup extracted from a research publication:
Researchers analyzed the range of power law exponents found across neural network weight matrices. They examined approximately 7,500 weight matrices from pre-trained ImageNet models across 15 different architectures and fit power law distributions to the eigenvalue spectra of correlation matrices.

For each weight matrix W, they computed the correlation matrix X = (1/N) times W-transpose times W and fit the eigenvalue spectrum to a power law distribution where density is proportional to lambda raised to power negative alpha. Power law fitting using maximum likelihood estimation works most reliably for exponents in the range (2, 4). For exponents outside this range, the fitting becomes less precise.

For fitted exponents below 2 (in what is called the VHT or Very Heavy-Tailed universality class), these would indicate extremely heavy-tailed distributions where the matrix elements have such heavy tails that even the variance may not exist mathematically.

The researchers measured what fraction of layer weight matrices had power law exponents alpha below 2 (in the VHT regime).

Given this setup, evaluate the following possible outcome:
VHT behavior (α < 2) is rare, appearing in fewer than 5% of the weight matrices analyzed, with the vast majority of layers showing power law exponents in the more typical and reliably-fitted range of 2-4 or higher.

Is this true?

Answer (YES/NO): NO